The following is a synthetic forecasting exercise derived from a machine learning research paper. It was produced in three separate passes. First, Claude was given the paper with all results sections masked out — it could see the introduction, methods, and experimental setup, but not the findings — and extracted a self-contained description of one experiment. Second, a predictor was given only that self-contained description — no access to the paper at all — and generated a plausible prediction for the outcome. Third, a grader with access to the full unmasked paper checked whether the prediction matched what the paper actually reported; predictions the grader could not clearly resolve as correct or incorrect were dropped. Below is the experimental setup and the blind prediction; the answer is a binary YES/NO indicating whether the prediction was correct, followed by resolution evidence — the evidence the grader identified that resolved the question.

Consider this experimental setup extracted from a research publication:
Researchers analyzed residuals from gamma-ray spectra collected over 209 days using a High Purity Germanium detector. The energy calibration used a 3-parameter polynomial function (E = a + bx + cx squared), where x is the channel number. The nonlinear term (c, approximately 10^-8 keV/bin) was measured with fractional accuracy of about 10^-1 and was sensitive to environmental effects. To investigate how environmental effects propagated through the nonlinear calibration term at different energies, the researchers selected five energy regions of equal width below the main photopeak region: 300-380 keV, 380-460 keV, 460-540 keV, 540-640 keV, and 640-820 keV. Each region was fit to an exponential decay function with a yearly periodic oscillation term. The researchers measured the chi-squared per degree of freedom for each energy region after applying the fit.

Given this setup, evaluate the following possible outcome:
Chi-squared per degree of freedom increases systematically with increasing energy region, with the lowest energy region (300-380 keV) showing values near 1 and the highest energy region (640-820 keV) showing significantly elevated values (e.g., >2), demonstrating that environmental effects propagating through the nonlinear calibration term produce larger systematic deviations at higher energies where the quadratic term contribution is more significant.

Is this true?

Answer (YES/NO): NO